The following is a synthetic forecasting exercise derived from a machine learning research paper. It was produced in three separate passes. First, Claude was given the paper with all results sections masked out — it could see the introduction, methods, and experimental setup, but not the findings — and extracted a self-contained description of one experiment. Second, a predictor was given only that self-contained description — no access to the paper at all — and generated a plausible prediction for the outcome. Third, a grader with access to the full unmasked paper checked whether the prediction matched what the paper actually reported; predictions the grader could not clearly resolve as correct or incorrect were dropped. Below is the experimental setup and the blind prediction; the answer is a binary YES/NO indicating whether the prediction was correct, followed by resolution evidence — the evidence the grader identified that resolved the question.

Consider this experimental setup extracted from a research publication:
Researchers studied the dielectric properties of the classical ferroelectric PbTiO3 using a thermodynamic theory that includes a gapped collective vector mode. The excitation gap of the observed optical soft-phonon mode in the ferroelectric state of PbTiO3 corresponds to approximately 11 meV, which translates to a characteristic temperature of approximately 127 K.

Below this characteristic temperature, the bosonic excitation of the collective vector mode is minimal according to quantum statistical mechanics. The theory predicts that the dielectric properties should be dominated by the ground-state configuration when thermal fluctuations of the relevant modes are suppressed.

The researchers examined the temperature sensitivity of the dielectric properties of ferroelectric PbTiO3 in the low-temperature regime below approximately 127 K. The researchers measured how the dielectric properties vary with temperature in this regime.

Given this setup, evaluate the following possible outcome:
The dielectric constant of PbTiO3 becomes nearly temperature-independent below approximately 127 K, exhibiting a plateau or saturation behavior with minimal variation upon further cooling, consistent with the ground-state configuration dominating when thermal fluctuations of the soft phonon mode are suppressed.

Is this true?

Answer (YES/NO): YES